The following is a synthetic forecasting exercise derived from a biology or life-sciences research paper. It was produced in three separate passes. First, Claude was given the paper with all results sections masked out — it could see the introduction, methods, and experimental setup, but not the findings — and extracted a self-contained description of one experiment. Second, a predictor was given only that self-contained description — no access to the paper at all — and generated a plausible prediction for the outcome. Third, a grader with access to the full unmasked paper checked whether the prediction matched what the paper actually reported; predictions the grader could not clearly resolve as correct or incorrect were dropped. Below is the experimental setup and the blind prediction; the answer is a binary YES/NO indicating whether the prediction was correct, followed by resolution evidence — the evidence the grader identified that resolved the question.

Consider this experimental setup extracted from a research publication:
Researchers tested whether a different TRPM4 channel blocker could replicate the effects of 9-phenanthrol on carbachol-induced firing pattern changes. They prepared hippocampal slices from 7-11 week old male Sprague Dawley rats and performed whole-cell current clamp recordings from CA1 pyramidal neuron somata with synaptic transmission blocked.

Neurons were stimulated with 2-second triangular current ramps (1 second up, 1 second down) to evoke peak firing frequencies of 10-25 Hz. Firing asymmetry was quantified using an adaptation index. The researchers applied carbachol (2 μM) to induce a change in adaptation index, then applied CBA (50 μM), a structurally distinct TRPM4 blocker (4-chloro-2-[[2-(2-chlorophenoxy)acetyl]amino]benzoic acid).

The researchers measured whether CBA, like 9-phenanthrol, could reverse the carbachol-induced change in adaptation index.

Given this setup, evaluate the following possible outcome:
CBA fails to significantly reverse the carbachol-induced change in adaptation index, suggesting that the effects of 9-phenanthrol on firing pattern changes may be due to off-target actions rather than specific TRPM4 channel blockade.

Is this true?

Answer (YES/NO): NO